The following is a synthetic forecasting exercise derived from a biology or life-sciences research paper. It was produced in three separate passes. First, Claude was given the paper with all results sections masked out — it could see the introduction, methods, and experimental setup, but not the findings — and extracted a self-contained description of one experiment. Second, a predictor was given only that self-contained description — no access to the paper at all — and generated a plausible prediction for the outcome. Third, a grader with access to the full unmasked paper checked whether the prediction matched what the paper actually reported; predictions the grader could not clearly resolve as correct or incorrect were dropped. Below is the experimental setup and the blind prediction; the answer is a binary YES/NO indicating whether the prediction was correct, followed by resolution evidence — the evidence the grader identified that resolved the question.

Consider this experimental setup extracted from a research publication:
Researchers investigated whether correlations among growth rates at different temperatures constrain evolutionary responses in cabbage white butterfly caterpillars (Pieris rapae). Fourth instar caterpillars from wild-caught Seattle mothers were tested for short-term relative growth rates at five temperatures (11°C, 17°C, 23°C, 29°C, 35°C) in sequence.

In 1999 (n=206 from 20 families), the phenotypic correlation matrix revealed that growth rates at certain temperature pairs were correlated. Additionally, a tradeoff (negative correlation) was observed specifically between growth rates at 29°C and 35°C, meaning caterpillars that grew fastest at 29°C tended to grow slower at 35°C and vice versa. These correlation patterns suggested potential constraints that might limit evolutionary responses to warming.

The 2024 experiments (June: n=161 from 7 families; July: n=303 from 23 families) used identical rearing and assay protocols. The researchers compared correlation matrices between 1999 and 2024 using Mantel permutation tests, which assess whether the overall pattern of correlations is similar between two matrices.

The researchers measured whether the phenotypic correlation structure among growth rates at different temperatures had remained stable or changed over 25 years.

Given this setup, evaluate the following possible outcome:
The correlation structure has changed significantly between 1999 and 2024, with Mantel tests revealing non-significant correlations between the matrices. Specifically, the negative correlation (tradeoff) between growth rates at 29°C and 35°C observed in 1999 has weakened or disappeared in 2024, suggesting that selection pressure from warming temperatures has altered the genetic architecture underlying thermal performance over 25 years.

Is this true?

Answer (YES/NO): NO